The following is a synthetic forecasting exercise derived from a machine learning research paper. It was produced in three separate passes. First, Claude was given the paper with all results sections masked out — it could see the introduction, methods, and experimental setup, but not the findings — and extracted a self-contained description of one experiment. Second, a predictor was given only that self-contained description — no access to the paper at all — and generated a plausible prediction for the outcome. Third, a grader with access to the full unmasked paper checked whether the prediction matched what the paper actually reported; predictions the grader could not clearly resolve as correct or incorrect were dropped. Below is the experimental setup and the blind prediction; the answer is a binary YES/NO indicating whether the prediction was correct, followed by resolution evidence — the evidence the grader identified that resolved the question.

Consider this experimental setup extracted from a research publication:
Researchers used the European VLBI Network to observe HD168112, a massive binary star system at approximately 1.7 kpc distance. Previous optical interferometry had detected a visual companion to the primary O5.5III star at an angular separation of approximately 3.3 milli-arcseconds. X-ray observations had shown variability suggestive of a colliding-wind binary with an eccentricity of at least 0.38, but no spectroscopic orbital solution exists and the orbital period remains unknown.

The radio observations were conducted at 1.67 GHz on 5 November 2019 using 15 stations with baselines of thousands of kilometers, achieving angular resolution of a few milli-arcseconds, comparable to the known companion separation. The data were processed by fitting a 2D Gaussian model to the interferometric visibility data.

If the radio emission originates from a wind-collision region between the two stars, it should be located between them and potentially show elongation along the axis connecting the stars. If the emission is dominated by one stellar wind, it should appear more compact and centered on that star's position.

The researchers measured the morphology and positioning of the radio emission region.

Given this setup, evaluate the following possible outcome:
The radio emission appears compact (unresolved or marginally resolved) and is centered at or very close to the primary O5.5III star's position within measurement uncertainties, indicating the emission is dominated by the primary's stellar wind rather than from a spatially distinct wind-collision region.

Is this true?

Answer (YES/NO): NO